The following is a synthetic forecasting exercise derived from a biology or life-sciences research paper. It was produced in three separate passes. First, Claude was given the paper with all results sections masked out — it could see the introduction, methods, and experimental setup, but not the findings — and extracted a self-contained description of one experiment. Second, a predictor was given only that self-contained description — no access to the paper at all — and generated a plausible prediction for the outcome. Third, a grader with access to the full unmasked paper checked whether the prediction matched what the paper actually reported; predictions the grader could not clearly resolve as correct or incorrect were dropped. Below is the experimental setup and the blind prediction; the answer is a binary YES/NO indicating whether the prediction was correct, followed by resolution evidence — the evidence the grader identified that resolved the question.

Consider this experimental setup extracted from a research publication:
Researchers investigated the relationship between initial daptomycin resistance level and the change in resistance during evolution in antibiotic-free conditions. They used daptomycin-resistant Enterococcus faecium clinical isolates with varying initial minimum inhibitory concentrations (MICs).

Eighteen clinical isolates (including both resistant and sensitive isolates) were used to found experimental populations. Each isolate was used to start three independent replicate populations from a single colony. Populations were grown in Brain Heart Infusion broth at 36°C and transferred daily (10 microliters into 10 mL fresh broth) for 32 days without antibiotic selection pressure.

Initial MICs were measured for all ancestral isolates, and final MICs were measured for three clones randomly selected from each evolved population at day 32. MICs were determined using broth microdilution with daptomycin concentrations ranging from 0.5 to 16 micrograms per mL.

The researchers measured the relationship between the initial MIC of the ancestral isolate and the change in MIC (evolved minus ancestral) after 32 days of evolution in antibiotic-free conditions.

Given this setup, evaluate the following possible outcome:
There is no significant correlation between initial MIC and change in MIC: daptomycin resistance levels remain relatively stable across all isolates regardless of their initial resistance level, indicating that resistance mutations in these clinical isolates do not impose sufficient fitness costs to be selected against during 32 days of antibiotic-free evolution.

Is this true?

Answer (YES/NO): NO